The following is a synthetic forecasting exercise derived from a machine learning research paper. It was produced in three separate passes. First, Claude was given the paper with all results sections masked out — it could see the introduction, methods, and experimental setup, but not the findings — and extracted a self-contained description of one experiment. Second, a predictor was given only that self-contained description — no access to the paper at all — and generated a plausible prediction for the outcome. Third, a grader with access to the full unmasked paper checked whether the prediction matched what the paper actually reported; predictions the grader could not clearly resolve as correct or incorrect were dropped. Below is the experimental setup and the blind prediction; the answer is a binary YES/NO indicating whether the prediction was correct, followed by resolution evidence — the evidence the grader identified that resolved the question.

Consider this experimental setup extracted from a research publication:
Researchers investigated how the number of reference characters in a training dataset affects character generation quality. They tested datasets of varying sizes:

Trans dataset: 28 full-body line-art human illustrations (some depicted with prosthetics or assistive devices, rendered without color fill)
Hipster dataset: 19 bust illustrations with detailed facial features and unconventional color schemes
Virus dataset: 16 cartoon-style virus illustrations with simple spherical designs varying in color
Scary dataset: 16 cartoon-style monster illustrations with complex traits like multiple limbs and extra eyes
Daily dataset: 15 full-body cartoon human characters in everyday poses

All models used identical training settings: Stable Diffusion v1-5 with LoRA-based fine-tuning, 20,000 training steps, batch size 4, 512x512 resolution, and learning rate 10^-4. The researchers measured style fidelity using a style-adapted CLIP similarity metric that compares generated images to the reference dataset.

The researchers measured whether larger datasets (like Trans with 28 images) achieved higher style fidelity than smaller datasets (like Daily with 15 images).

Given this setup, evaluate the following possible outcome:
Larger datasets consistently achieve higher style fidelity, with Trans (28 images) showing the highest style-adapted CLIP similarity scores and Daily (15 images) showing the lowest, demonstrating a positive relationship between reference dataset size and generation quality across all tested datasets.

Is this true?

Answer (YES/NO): NO